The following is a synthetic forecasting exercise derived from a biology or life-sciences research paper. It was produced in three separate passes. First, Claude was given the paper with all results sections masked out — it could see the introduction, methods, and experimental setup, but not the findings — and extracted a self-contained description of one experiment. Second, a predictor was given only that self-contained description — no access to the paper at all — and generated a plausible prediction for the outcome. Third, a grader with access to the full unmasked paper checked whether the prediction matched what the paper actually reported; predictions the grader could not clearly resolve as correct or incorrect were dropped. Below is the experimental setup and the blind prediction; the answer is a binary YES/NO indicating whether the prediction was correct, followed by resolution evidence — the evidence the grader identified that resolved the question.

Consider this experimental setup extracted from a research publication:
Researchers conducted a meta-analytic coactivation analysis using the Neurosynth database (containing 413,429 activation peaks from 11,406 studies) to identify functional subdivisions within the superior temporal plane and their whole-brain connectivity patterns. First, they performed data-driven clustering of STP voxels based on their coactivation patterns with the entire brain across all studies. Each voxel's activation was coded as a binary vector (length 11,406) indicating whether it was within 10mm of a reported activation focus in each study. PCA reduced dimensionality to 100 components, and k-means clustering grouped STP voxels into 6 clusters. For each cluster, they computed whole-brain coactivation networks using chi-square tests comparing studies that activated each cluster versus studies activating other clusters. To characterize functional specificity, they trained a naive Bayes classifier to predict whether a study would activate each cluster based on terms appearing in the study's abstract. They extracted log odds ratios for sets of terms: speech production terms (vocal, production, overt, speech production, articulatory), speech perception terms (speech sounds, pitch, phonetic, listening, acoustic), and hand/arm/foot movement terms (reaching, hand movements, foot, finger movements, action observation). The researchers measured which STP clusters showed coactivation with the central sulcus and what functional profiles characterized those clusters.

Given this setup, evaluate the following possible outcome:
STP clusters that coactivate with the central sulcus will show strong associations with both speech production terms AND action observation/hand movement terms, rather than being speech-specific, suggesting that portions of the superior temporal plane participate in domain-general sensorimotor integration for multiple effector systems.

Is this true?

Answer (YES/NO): NO